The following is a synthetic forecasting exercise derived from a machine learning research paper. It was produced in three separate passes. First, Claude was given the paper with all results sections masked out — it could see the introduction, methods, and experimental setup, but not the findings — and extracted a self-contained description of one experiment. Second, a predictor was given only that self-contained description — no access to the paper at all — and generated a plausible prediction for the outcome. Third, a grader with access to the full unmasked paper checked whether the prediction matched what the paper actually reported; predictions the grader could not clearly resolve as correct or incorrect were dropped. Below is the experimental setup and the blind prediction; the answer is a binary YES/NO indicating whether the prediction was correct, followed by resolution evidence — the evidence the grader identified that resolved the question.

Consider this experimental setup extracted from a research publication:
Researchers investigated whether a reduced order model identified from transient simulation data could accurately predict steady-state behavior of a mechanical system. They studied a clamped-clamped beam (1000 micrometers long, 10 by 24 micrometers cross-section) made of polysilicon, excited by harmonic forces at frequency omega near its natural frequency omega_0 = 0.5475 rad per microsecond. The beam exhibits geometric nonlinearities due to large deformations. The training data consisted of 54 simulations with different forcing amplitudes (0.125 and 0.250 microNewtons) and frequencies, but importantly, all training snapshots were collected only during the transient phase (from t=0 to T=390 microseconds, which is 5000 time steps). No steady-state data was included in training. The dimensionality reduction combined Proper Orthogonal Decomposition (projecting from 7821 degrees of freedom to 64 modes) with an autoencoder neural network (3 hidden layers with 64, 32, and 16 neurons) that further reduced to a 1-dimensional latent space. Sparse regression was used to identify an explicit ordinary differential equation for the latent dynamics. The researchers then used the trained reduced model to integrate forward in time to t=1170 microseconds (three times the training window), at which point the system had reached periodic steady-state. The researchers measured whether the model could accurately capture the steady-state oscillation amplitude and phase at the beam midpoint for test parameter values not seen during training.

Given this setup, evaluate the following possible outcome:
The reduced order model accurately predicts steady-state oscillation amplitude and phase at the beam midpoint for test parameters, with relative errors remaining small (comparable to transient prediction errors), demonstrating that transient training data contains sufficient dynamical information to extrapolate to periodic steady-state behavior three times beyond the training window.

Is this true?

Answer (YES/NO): YES